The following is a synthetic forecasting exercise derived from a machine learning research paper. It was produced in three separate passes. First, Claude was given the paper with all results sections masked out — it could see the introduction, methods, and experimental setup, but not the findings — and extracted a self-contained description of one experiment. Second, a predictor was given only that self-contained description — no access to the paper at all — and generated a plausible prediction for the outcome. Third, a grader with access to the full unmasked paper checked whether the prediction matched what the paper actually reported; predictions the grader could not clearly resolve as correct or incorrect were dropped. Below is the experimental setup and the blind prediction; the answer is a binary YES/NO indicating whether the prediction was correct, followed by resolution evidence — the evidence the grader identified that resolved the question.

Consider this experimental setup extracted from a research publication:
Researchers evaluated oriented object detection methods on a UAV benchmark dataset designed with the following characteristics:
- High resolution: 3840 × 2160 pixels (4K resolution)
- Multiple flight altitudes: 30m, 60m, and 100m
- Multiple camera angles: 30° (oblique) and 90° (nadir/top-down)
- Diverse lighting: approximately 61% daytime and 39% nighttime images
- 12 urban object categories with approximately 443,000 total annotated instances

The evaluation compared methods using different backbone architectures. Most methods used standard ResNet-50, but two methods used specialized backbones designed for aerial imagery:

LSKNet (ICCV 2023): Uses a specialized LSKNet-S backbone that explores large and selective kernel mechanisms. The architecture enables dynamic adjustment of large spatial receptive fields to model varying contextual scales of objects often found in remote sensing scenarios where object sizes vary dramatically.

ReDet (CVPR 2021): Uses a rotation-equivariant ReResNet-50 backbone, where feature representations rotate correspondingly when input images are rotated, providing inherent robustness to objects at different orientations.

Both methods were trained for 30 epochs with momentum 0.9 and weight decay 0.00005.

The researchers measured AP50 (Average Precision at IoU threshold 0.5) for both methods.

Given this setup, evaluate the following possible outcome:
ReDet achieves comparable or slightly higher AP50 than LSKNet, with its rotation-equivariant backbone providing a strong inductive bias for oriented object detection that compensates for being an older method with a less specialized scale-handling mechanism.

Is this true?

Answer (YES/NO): NO